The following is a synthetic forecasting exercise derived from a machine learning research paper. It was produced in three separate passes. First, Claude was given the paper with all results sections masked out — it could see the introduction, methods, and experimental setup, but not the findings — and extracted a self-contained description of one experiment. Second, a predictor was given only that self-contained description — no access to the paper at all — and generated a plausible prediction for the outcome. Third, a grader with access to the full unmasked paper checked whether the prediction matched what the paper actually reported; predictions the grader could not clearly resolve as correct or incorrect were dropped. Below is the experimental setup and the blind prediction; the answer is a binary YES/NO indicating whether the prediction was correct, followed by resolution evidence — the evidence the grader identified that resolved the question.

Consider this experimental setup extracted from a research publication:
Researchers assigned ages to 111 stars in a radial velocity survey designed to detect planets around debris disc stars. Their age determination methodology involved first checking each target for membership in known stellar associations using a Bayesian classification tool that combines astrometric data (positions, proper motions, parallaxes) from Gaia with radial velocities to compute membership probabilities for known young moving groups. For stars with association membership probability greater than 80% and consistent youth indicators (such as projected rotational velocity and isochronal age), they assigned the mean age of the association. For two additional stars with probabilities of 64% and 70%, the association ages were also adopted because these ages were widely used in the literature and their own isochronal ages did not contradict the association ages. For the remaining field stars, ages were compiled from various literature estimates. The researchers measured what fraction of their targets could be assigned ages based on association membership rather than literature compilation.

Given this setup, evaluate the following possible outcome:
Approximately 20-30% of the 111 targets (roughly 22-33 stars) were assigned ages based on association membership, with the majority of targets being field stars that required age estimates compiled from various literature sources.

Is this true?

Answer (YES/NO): NO